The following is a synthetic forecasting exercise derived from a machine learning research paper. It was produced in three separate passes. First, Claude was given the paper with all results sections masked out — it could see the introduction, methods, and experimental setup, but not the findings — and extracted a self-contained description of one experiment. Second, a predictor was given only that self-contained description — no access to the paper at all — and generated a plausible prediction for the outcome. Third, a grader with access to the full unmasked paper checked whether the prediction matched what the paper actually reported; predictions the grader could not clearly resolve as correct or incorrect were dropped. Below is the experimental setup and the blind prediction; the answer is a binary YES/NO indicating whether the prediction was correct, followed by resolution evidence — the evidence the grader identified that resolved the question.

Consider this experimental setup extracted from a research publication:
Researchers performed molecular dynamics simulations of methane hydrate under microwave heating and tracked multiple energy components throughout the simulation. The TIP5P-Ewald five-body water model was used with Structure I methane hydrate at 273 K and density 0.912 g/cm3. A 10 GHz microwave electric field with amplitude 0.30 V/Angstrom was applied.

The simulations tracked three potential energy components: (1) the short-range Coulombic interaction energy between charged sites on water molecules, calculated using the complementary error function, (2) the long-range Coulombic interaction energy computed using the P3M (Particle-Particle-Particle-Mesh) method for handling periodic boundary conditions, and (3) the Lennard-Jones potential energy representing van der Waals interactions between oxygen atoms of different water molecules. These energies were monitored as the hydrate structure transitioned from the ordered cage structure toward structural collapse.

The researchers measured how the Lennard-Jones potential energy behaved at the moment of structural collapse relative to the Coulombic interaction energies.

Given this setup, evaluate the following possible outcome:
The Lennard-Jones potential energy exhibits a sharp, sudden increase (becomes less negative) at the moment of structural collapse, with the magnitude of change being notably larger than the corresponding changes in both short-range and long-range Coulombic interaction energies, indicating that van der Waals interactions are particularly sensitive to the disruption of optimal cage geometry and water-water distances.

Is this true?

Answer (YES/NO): NO